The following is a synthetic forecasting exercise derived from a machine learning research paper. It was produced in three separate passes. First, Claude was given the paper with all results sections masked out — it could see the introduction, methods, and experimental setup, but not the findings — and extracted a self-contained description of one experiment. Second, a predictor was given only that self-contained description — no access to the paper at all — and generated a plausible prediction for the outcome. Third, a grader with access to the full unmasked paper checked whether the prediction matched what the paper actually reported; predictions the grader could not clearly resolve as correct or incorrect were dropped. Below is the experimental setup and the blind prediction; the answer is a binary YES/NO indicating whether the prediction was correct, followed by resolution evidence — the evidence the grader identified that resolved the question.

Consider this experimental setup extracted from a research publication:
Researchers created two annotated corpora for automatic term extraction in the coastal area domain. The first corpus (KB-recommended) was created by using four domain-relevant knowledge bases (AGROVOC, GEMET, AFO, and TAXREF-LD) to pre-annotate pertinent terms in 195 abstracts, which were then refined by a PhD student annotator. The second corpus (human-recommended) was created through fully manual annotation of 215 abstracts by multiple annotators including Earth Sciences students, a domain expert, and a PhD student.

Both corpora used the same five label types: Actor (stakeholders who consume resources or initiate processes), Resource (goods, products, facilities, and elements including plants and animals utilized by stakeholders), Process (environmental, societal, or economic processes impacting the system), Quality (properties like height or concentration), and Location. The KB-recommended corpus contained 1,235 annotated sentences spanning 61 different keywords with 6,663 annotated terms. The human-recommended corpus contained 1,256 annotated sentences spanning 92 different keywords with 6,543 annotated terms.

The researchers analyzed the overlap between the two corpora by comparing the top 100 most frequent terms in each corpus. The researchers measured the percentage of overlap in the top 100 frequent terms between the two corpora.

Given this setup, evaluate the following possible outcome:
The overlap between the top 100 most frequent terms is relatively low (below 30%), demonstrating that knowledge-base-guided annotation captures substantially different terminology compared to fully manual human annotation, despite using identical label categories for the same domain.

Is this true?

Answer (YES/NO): NO